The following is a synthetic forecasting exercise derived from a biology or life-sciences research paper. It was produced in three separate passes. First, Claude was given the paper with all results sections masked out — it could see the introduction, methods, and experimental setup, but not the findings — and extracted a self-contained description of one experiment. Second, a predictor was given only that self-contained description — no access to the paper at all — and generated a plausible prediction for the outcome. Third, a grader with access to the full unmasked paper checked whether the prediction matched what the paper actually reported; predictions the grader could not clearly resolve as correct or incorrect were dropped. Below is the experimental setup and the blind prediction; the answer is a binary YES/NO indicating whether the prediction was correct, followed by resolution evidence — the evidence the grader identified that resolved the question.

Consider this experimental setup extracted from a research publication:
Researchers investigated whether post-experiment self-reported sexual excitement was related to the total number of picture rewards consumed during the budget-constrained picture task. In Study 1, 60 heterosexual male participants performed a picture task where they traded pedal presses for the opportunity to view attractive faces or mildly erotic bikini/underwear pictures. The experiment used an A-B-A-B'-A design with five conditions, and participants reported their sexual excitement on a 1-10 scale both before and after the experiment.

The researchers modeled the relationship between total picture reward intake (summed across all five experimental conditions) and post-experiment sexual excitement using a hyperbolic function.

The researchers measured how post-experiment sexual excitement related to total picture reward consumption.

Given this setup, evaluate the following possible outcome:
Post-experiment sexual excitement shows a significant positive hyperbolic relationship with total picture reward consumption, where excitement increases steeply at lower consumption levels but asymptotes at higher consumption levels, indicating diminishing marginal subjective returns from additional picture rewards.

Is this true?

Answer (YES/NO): NO